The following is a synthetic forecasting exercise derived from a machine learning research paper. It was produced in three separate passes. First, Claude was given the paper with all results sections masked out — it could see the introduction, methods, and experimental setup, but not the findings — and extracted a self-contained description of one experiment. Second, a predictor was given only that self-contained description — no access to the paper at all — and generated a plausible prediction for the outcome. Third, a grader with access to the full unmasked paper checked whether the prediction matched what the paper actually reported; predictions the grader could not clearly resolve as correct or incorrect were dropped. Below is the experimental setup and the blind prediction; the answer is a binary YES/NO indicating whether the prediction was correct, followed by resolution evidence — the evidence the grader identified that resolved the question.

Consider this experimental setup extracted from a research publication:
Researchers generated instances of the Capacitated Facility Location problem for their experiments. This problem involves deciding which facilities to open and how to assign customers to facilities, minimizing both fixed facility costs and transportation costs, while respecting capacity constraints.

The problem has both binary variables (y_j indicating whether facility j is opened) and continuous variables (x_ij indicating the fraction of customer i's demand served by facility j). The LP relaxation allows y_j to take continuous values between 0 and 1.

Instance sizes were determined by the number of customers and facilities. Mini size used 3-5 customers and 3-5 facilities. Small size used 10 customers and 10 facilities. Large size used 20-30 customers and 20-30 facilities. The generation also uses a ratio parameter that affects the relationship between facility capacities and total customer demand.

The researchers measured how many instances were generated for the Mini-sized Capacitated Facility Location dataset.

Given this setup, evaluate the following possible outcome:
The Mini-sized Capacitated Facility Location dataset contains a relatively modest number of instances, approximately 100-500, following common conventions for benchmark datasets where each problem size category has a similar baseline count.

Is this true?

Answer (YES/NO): NO